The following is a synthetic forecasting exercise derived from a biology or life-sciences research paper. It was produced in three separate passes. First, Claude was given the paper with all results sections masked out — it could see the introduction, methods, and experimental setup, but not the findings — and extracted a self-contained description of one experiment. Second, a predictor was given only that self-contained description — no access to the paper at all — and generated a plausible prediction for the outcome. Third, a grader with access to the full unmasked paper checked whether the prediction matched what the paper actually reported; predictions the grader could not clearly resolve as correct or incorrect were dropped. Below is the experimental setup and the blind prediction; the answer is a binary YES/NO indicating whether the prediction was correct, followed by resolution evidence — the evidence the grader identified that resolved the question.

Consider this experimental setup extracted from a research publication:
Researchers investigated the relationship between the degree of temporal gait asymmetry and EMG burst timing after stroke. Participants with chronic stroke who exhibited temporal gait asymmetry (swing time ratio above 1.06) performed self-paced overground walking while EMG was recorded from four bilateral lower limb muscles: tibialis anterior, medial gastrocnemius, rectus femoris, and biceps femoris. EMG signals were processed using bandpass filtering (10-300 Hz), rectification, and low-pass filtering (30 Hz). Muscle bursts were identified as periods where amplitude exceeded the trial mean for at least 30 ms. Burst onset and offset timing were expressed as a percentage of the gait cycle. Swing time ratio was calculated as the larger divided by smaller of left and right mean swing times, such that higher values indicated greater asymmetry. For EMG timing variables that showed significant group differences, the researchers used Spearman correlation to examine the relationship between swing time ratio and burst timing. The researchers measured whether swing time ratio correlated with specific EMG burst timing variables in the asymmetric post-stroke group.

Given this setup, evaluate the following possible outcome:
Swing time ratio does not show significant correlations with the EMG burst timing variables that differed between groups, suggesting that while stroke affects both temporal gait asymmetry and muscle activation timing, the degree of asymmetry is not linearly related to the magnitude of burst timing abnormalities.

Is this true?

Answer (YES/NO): NO